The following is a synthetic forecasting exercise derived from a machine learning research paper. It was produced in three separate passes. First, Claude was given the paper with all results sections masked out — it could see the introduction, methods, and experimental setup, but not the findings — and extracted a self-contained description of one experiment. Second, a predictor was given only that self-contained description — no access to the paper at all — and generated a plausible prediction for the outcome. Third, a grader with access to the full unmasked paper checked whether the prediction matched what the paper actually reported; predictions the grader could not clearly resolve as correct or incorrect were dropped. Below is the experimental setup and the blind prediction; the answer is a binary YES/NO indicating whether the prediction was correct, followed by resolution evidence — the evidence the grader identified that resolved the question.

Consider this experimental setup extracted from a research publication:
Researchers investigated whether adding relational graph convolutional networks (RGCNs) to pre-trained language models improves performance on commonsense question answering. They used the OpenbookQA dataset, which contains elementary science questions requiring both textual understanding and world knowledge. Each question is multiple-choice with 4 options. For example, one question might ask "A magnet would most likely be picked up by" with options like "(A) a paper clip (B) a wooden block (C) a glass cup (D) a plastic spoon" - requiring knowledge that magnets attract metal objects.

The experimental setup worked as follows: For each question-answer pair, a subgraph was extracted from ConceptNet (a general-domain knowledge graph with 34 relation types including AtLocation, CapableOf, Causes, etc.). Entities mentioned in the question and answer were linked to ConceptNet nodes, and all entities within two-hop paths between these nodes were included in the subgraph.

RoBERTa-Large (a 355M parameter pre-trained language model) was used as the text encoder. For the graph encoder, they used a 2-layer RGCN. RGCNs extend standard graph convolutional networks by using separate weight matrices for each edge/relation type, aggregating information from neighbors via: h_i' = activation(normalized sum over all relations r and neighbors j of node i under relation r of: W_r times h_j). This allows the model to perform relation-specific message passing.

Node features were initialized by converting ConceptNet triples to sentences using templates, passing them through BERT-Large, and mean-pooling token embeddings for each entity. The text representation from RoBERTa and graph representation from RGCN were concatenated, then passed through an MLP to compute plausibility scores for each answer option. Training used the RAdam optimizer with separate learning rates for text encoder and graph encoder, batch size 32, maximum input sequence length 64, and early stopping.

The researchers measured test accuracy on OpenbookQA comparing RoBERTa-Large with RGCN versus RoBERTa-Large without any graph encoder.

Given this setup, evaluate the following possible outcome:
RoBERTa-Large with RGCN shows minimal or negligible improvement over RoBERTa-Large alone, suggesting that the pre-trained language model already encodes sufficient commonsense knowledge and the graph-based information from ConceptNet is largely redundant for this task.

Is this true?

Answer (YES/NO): NO